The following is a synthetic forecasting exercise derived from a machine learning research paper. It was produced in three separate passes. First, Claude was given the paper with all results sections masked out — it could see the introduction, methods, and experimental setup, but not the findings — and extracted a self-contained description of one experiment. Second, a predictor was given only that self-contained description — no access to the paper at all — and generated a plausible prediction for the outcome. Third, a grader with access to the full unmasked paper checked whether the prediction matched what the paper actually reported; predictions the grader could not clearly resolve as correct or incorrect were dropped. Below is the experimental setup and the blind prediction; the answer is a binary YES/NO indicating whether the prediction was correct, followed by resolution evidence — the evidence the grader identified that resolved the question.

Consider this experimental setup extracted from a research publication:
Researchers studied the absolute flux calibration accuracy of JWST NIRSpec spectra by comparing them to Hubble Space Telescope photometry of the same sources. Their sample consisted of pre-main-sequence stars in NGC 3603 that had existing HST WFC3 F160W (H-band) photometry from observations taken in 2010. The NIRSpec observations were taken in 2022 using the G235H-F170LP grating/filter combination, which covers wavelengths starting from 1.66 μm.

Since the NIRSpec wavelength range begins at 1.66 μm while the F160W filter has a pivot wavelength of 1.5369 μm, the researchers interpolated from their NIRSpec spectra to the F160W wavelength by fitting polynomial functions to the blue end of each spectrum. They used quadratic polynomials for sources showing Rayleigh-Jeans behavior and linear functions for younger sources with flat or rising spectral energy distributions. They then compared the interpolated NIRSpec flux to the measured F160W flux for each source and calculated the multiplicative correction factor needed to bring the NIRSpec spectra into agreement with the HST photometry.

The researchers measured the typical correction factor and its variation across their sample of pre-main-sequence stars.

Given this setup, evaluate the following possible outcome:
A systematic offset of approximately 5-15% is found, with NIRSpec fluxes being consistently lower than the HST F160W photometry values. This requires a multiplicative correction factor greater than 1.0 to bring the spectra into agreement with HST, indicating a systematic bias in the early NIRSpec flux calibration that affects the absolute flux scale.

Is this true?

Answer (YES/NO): NO